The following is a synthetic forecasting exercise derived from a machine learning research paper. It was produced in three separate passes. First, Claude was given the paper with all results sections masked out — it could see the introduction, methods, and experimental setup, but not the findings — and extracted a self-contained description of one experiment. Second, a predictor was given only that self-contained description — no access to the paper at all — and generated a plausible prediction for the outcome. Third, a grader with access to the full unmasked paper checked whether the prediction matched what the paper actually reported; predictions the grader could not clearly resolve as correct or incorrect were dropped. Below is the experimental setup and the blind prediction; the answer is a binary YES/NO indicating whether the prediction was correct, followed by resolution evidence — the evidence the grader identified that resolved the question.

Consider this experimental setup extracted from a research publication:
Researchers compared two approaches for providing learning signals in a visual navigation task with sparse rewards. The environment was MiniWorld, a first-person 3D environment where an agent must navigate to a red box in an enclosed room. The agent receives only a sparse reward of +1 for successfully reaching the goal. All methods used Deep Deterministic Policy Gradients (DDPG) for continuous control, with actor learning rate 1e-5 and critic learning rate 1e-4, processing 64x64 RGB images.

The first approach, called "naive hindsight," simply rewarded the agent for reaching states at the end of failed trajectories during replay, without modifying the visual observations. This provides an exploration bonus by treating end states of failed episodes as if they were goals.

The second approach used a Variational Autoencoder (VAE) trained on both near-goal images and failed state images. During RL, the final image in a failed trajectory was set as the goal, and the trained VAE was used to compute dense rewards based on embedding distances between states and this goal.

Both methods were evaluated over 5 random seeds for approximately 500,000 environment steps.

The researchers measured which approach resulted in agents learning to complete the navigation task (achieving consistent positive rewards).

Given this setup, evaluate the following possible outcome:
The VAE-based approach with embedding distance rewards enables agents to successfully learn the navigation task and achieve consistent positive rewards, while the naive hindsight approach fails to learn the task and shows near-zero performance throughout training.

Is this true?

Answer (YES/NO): NO